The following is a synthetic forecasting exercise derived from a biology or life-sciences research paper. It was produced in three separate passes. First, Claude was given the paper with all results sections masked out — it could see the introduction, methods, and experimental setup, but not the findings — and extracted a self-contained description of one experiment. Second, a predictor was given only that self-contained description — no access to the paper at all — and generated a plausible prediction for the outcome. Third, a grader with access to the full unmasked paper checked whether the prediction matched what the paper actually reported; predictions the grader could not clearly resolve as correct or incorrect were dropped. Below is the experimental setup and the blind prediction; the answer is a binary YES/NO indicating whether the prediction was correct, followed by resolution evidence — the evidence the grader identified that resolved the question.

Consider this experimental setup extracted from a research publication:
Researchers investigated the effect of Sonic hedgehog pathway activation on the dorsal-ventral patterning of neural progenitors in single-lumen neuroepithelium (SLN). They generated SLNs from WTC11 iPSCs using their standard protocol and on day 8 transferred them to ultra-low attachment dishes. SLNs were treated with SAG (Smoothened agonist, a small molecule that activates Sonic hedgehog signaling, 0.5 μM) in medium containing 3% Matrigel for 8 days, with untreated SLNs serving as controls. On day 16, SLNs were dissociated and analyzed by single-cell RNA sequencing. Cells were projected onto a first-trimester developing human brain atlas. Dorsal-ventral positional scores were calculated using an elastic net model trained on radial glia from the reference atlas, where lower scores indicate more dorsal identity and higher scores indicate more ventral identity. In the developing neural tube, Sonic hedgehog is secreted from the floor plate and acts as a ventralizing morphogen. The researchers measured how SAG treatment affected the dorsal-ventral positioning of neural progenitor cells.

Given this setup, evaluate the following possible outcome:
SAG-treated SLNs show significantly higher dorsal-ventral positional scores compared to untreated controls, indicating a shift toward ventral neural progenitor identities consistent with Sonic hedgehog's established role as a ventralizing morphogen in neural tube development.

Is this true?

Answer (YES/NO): YES